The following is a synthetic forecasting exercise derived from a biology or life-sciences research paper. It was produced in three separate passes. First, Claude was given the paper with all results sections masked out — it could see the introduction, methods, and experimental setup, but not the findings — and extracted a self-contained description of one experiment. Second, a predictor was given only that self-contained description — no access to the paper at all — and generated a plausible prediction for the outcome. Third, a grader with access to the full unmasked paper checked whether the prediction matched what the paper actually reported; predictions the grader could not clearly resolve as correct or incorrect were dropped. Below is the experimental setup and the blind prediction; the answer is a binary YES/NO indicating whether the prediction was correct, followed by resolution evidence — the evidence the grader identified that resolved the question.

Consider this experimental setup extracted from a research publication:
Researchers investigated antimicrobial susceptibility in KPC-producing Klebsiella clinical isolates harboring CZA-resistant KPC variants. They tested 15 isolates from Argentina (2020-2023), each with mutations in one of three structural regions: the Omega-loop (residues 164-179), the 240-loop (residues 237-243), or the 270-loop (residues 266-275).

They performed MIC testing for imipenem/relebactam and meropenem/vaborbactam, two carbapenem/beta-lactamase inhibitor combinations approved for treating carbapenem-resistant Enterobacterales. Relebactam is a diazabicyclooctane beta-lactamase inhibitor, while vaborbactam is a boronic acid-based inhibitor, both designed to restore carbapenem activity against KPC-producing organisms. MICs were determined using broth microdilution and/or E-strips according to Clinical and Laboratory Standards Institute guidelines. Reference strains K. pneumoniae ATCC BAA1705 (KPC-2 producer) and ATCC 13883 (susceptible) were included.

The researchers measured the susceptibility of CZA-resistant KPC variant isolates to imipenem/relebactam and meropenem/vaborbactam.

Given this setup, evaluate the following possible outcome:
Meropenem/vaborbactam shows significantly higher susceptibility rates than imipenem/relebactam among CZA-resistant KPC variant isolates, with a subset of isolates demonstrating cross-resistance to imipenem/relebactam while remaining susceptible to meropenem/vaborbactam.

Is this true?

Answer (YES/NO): YES